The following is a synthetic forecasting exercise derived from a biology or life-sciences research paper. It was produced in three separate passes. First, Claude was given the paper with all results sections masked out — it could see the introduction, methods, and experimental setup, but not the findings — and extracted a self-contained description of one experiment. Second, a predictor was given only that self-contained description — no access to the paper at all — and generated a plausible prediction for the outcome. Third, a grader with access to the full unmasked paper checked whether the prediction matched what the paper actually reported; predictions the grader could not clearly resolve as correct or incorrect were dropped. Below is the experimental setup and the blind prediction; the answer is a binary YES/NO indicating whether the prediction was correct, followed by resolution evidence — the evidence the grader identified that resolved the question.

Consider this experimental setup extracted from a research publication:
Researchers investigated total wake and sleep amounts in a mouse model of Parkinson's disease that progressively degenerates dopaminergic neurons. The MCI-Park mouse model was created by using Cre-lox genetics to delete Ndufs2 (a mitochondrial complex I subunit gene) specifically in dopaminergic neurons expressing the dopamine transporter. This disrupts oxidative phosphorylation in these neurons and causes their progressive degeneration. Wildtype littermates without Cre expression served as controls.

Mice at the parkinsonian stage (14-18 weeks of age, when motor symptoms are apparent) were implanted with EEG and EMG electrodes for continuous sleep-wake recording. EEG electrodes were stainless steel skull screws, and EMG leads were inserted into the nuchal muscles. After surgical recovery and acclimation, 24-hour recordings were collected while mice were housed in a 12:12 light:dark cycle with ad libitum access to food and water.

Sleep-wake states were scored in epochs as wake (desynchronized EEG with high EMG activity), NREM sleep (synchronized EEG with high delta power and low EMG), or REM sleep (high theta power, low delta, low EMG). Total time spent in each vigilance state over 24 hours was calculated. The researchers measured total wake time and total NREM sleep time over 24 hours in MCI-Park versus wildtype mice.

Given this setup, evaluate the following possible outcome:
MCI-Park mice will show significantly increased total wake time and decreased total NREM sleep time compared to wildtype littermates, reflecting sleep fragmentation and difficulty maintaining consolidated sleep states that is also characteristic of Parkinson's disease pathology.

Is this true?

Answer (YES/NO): YES